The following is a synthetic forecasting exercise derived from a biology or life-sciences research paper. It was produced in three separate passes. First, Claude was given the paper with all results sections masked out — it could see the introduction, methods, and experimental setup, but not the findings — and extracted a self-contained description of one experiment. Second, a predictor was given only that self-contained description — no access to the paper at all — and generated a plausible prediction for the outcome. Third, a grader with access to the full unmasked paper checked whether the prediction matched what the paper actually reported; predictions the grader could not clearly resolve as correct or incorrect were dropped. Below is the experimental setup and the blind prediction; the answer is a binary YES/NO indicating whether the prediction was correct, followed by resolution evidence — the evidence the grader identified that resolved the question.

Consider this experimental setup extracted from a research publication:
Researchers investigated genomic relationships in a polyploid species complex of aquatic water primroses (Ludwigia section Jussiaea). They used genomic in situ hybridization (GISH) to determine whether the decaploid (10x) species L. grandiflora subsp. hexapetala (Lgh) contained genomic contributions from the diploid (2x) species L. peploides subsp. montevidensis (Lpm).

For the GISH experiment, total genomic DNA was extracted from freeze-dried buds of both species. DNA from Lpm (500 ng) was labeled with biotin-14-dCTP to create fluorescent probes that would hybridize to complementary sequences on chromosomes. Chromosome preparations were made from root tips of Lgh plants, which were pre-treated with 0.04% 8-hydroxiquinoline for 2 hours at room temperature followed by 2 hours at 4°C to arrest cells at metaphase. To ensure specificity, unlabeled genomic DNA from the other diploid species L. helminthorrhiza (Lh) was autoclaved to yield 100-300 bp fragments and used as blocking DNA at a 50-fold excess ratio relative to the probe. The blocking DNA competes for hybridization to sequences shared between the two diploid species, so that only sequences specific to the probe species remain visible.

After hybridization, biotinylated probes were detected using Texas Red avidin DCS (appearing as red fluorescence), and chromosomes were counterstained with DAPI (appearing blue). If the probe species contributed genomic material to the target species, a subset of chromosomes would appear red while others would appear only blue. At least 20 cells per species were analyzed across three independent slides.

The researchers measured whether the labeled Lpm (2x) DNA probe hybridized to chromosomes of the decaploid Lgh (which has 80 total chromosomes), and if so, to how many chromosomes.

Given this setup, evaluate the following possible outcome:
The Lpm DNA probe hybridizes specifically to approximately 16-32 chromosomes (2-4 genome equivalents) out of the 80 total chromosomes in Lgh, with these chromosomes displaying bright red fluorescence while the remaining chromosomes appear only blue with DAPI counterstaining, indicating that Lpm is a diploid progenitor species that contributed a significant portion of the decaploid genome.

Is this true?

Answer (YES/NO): YES